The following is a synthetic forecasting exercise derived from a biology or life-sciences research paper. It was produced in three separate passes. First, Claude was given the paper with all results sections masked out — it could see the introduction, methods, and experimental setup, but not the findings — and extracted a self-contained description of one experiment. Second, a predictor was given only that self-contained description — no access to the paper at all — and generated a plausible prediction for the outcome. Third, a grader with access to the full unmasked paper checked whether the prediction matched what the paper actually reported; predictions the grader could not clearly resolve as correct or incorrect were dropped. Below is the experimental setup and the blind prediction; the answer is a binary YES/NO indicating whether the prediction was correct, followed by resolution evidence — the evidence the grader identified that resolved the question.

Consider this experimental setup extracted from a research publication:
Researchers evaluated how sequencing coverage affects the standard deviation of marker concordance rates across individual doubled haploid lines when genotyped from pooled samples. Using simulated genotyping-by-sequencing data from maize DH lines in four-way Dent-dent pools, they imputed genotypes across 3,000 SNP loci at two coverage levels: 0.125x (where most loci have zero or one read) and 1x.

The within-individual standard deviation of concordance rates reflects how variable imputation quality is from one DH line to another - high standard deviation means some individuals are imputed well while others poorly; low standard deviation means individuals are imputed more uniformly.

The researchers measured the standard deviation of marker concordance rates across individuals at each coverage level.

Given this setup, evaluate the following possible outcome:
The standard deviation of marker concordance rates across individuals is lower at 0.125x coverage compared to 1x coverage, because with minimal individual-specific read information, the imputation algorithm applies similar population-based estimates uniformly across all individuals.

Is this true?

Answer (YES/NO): NO